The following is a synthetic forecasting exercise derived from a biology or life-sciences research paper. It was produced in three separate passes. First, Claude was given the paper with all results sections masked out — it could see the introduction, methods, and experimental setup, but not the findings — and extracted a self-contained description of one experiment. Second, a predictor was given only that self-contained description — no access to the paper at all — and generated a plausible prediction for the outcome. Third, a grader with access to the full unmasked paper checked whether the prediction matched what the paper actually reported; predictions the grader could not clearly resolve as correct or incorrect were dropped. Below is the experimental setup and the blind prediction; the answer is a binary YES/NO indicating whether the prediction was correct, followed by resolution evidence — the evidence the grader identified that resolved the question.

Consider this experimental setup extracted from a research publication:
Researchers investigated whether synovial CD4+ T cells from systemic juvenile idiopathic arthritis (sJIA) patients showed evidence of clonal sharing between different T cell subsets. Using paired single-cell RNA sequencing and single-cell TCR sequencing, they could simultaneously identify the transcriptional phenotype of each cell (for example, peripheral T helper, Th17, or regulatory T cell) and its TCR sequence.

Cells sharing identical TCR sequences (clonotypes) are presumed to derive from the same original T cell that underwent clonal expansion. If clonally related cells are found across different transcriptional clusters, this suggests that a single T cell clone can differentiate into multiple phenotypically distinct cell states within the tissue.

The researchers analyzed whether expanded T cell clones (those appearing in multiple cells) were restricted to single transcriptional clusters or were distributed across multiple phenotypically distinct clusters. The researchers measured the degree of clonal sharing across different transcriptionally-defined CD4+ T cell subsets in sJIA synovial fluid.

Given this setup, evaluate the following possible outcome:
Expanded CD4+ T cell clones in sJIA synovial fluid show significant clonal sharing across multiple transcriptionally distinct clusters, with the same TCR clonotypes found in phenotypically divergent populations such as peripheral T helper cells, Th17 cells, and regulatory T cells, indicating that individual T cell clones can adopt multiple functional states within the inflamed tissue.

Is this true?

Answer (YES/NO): NO